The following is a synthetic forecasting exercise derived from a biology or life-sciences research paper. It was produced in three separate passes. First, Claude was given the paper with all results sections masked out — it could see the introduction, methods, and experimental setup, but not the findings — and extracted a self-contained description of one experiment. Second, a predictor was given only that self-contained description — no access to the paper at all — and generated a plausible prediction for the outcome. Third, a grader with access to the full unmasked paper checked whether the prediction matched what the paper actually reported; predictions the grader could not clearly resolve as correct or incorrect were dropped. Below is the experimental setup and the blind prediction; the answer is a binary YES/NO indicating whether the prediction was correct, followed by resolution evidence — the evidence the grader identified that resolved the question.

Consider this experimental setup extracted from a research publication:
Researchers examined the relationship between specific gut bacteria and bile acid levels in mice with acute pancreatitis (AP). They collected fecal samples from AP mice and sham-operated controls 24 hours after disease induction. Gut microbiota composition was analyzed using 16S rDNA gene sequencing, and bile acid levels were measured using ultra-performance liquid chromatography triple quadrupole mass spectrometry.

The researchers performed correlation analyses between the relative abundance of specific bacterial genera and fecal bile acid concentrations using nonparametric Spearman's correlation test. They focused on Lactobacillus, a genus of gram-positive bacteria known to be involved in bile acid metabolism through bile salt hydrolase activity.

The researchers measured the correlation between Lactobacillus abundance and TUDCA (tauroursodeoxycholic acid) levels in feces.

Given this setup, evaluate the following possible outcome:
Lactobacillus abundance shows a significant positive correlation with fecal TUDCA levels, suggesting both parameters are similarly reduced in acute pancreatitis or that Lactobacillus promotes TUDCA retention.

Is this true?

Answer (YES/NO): YES